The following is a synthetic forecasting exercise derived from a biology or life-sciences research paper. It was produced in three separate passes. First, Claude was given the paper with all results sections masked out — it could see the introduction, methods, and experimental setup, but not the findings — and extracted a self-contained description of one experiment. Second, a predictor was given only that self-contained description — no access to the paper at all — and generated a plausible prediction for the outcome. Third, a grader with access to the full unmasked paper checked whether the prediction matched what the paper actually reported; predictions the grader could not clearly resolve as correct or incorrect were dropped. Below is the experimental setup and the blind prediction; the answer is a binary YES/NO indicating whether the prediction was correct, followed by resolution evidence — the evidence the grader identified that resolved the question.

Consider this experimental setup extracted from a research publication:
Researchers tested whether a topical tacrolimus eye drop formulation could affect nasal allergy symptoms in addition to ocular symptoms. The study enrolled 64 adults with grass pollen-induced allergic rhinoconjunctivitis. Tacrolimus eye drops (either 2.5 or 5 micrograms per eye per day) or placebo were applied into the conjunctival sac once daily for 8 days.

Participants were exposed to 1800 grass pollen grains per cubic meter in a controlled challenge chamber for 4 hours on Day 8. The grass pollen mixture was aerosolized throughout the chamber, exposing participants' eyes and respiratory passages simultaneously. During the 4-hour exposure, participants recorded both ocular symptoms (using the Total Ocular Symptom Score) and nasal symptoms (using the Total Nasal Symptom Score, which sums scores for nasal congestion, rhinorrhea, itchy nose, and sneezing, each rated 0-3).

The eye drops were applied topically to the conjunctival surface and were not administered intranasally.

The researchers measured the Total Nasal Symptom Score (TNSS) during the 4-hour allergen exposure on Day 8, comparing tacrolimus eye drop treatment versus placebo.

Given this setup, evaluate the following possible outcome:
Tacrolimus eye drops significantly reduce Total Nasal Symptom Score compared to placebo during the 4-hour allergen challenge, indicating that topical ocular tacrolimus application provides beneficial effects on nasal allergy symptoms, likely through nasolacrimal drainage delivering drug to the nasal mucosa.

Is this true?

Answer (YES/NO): YES